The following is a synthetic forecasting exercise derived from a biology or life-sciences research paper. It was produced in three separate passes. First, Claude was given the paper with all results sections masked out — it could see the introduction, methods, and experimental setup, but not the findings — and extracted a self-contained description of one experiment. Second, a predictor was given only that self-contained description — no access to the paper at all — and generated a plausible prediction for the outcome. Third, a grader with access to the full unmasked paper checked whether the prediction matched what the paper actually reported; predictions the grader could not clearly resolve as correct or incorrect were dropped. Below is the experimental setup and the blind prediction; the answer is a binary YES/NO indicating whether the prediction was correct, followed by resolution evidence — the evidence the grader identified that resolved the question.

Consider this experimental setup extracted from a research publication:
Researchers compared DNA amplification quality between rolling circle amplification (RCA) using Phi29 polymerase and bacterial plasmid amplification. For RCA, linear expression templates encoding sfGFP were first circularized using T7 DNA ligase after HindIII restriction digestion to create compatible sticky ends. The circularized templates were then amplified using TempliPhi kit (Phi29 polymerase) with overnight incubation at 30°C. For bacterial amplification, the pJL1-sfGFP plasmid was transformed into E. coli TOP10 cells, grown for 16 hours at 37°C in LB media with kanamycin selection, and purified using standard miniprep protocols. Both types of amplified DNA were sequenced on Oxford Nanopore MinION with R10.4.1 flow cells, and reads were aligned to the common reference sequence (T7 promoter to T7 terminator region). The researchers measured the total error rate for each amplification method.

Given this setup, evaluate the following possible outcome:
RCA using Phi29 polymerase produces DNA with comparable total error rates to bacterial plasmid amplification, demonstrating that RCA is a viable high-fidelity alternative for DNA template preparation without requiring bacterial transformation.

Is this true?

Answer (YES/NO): NO